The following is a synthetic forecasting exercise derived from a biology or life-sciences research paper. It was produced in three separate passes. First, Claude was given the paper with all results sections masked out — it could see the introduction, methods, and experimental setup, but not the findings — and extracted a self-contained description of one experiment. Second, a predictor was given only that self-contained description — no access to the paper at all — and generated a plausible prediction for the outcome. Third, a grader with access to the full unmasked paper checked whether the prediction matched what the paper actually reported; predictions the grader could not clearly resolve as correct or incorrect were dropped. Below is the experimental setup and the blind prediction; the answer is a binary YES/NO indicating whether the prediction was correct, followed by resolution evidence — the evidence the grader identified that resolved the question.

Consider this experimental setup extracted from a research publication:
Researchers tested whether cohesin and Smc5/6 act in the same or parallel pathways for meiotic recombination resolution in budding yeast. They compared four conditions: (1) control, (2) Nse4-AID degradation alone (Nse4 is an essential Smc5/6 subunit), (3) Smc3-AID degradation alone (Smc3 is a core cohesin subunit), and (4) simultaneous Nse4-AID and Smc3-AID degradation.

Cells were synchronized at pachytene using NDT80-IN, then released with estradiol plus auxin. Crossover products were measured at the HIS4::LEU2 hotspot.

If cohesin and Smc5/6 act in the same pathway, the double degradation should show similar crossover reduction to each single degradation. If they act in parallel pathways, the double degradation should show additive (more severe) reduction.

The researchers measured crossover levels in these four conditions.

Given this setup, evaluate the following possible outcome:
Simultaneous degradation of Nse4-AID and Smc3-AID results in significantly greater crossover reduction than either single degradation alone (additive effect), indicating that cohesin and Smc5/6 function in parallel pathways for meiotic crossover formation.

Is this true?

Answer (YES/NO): YES